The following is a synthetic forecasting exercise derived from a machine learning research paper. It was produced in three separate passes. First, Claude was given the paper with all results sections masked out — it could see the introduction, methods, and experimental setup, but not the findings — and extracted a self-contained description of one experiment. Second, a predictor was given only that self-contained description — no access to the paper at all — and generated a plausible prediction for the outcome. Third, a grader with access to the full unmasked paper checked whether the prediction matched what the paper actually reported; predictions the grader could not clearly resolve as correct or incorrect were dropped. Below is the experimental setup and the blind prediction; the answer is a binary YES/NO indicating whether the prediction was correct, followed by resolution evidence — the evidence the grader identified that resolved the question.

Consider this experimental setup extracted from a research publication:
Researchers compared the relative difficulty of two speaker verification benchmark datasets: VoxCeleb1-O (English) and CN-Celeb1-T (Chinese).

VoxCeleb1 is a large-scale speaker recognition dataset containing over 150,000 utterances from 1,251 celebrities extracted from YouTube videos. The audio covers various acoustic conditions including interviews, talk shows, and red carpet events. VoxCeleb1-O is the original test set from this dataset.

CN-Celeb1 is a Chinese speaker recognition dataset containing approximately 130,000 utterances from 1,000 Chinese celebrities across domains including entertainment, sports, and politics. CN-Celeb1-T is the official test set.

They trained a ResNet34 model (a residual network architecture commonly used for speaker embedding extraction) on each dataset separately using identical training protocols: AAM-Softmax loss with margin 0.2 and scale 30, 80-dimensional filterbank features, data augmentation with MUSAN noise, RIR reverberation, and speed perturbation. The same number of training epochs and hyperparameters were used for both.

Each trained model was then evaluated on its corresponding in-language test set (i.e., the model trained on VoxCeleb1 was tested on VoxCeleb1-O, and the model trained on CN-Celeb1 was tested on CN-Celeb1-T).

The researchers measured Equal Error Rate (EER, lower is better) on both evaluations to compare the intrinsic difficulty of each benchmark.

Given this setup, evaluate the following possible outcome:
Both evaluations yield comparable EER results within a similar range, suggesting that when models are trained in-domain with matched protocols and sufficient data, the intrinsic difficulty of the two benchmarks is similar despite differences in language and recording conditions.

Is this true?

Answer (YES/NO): NO